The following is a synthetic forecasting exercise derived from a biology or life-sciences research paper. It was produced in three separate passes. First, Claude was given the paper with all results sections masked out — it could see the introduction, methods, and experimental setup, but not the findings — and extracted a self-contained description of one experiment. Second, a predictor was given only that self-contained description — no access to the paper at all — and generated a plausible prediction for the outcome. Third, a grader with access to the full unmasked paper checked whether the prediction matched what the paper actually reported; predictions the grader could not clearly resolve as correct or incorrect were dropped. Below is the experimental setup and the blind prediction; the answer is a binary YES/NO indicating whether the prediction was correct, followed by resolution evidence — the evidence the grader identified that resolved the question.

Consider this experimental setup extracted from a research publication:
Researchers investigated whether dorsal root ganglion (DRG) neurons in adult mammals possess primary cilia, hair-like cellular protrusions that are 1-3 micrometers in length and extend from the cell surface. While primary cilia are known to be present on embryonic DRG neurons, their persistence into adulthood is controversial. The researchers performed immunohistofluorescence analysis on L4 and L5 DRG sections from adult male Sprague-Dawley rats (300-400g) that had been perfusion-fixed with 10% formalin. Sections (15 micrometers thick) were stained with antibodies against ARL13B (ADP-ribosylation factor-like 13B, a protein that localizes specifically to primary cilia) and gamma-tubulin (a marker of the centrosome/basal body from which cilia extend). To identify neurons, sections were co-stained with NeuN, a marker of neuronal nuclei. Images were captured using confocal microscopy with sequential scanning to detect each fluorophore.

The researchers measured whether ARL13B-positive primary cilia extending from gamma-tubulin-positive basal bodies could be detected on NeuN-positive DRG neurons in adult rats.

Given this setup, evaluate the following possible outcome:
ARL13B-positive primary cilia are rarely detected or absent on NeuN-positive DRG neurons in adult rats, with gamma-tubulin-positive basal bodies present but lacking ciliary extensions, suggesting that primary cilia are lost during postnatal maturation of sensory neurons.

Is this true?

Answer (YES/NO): NO